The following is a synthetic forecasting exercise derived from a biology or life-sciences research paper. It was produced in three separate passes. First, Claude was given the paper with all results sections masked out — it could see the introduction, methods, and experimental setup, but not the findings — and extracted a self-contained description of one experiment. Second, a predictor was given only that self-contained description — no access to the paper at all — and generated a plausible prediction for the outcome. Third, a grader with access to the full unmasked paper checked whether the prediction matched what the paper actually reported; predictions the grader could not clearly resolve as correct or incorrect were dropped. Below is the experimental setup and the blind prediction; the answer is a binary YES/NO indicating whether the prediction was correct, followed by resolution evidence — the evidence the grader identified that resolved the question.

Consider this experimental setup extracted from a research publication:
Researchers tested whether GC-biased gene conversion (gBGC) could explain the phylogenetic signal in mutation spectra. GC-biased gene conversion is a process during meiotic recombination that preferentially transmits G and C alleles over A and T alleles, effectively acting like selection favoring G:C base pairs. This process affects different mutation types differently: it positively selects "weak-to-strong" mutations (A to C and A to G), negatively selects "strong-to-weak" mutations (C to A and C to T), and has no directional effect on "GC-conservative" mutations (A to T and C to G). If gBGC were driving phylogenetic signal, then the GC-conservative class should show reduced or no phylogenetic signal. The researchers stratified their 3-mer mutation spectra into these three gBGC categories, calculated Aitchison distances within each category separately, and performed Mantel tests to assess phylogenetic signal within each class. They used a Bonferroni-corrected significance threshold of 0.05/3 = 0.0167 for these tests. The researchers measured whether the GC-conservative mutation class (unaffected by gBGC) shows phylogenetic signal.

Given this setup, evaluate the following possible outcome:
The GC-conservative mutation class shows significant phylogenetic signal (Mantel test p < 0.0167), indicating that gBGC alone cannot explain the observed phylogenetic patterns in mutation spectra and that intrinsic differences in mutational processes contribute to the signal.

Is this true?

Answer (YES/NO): YES